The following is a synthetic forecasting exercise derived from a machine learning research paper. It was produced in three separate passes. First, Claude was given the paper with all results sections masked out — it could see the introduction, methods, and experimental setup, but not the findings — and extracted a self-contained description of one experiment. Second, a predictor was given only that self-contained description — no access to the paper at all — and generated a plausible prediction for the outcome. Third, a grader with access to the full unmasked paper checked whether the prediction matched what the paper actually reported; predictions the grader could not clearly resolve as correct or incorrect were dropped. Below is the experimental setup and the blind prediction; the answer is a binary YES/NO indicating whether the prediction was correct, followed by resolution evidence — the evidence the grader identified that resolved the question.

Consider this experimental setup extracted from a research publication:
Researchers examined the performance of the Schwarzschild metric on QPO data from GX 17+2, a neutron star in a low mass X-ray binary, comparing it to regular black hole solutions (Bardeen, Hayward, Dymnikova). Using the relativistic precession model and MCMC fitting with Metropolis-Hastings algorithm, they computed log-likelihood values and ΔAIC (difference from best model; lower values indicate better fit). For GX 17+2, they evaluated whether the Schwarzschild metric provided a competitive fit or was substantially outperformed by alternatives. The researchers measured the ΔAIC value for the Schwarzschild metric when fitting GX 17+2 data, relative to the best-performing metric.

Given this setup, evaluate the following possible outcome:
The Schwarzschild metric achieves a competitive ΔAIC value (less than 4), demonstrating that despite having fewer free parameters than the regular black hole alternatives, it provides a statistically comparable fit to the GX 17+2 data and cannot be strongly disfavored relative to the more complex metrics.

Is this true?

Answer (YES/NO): NO